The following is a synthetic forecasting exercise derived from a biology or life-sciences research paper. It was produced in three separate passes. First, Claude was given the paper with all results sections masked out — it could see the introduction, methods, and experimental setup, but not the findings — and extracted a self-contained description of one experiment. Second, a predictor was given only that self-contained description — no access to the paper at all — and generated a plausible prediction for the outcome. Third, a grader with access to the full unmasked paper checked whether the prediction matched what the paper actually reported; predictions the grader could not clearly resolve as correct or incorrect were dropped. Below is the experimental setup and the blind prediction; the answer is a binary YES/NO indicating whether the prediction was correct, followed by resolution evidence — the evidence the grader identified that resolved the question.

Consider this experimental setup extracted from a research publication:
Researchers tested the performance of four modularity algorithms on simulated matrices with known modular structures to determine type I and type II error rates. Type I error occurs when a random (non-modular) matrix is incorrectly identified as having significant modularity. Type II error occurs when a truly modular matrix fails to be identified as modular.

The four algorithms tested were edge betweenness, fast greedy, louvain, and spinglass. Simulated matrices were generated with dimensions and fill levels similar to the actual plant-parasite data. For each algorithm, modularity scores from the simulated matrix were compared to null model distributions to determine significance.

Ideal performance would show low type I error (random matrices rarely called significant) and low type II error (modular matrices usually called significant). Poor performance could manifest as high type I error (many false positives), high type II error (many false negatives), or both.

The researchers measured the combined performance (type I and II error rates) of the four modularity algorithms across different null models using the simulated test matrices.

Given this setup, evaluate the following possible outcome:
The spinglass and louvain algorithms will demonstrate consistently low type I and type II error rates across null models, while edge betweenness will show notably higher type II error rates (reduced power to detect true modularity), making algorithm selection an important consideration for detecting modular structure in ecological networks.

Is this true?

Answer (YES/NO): NO